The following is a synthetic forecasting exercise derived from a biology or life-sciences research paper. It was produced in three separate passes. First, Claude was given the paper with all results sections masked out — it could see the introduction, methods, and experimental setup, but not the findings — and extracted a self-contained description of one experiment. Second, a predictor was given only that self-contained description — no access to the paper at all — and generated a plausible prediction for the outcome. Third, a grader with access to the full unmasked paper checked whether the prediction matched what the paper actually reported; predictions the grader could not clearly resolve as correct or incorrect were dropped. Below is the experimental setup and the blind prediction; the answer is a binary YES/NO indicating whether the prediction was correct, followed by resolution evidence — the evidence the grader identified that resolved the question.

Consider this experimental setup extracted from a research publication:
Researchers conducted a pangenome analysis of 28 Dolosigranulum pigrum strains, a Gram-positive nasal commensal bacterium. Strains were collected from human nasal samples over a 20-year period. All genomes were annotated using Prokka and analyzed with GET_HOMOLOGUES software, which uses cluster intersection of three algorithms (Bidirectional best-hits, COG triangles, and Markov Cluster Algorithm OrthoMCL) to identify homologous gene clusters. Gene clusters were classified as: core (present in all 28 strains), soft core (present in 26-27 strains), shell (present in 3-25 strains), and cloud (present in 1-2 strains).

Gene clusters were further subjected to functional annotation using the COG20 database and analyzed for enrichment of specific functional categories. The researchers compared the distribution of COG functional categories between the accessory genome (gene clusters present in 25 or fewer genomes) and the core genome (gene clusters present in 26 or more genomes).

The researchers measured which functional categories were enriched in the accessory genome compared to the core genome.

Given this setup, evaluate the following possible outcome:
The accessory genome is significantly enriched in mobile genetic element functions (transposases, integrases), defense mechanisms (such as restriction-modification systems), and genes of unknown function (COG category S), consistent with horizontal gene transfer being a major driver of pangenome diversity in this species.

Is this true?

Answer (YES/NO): NO